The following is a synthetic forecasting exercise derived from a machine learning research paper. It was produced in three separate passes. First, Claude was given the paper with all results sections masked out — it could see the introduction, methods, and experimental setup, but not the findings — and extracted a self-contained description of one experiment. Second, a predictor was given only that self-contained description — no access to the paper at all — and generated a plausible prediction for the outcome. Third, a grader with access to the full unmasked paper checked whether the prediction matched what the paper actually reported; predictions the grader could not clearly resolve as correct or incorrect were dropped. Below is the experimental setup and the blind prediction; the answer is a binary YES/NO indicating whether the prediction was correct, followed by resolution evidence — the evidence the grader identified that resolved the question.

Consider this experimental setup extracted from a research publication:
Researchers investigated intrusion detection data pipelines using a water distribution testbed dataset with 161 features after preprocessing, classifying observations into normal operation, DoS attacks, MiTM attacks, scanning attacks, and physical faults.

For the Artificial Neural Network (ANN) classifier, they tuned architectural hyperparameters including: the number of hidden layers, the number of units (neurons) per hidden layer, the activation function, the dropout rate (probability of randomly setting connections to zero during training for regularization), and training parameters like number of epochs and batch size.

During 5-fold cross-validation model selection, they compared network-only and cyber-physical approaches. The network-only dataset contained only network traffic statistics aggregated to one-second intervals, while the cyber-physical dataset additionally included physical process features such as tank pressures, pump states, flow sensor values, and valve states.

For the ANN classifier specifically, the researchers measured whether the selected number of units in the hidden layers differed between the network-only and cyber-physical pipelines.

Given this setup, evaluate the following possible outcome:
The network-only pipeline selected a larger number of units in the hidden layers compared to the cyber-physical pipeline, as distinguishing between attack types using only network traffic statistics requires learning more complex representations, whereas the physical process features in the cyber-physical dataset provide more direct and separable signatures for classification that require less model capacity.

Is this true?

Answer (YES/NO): NO